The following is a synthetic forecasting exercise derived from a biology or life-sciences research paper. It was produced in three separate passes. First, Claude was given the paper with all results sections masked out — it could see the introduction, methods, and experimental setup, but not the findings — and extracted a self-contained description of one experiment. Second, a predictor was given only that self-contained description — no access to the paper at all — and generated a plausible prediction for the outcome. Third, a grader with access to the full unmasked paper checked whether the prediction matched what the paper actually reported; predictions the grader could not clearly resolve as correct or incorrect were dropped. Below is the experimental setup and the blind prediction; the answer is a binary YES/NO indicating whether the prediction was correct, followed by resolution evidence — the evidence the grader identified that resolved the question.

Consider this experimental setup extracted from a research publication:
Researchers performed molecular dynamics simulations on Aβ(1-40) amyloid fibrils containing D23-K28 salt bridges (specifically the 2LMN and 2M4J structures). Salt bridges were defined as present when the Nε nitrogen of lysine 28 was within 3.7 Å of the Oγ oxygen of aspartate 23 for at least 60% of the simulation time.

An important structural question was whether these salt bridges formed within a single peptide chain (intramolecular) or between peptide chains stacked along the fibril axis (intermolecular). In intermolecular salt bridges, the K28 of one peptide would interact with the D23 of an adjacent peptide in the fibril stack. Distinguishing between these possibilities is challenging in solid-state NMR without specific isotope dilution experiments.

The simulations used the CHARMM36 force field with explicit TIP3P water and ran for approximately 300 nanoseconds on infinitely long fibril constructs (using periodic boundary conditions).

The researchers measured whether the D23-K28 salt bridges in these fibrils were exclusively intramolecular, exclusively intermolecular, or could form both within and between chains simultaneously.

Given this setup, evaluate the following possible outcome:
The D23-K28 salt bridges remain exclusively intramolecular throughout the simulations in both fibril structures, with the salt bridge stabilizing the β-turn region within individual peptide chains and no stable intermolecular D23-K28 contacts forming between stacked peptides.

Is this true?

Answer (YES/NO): NO